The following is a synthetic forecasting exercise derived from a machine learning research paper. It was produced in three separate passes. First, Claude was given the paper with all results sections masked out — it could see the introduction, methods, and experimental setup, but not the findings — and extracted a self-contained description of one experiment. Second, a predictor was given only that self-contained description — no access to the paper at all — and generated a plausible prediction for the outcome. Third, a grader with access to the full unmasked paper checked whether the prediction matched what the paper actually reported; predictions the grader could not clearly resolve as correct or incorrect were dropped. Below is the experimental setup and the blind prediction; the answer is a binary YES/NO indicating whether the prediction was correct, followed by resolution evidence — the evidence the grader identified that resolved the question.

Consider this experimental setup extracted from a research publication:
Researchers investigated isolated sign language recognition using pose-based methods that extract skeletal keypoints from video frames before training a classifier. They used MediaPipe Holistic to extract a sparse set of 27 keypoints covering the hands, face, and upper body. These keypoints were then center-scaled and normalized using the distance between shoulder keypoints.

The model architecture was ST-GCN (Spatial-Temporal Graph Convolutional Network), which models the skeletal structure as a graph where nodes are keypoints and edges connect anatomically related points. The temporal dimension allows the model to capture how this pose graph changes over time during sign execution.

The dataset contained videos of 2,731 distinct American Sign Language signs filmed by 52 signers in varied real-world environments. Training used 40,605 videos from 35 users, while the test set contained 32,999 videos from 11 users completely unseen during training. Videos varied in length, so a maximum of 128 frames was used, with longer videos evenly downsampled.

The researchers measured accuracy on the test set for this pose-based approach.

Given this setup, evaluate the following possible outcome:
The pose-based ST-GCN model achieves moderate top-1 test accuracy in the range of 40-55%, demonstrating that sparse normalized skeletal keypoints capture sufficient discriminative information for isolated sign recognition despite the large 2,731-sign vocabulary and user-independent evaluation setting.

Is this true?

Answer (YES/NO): NO